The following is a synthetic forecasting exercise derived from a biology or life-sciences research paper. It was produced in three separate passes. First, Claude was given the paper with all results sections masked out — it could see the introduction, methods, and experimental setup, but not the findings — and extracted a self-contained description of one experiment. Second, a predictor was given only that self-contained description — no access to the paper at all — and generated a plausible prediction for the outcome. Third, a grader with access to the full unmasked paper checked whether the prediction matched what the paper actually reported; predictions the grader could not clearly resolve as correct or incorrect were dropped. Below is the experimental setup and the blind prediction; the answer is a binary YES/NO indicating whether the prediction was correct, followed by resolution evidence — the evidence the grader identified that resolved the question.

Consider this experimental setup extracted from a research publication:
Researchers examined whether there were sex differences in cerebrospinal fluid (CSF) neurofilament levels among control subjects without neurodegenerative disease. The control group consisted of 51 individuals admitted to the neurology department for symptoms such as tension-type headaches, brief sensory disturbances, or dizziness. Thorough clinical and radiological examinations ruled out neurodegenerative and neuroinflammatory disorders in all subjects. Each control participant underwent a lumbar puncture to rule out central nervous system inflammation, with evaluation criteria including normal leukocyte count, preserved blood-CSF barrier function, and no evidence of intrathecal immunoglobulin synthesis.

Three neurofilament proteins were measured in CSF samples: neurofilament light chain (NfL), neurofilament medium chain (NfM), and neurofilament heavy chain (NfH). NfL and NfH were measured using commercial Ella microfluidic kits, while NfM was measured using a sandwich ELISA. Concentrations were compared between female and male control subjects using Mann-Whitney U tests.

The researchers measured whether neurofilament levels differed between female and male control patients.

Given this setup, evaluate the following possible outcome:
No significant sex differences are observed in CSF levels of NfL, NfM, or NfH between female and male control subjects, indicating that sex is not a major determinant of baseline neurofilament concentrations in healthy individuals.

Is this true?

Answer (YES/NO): YES